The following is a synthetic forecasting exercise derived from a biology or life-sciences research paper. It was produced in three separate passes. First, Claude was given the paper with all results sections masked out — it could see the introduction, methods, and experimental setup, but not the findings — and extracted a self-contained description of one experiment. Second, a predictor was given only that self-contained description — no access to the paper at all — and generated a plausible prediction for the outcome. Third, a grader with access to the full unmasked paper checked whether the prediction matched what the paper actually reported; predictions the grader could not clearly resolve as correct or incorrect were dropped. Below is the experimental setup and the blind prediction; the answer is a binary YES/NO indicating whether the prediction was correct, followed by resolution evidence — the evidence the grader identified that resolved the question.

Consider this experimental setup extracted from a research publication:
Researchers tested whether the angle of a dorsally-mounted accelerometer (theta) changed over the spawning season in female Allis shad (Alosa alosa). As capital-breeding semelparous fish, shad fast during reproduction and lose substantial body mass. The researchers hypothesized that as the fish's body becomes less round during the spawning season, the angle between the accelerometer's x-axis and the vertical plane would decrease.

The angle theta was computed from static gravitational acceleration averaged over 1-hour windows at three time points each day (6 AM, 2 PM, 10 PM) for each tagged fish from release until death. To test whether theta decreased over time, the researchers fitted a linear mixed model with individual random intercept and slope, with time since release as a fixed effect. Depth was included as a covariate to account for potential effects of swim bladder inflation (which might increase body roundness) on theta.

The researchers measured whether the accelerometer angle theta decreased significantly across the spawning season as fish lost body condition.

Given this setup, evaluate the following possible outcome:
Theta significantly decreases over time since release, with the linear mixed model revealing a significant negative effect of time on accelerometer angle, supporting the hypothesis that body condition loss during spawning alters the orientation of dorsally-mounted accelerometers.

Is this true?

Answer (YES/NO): YES